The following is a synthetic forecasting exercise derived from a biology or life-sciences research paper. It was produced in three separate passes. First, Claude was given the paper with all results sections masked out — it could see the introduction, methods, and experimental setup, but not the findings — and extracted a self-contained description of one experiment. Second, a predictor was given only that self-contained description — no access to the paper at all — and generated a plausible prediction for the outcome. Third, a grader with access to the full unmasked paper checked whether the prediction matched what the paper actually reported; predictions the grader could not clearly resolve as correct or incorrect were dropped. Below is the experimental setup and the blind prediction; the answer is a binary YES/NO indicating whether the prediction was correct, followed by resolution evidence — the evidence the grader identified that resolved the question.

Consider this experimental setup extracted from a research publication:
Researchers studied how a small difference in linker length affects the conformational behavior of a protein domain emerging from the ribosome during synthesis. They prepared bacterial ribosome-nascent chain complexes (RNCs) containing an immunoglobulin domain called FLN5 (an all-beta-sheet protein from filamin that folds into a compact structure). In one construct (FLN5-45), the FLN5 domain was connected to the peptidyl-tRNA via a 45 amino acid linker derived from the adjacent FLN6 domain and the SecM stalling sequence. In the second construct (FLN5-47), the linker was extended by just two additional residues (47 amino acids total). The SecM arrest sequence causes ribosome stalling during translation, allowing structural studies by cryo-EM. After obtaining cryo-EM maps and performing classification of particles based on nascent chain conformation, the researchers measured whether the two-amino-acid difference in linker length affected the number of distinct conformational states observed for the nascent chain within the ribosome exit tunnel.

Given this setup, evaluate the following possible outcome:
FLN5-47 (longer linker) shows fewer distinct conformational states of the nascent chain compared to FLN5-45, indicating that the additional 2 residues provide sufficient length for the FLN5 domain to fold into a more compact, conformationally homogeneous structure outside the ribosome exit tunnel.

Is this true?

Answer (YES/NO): NO